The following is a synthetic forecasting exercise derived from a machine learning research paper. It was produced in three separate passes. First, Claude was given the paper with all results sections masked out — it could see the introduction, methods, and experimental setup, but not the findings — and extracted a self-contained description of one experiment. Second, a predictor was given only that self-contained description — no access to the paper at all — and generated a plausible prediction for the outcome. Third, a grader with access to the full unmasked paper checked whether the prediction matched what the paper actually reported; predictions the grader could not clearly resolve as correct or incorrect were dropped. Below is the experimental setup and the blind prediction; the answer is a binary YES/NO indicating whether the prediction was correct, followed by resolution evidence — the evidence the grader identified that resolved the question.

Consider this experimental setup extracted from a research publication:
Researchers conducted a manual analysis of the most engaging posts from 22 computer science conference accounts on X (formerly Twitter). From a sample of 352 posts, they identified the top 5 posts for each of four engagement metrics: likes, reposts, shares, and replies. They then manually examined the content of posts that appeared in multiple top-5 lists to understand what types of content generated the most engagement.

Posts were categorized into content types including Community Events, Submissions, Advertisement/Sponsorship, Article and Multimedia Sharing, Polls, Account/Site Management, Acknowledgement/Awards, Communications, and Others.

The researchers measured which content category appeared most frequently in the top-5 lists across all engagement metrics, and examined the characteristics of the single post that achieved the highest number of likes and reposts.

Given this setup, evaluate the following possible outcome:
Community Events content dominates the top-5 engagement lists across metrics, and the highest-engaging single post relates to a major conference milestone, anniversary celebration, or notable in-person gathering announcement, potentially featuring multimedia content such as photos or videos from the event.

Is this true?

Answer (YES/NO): NO